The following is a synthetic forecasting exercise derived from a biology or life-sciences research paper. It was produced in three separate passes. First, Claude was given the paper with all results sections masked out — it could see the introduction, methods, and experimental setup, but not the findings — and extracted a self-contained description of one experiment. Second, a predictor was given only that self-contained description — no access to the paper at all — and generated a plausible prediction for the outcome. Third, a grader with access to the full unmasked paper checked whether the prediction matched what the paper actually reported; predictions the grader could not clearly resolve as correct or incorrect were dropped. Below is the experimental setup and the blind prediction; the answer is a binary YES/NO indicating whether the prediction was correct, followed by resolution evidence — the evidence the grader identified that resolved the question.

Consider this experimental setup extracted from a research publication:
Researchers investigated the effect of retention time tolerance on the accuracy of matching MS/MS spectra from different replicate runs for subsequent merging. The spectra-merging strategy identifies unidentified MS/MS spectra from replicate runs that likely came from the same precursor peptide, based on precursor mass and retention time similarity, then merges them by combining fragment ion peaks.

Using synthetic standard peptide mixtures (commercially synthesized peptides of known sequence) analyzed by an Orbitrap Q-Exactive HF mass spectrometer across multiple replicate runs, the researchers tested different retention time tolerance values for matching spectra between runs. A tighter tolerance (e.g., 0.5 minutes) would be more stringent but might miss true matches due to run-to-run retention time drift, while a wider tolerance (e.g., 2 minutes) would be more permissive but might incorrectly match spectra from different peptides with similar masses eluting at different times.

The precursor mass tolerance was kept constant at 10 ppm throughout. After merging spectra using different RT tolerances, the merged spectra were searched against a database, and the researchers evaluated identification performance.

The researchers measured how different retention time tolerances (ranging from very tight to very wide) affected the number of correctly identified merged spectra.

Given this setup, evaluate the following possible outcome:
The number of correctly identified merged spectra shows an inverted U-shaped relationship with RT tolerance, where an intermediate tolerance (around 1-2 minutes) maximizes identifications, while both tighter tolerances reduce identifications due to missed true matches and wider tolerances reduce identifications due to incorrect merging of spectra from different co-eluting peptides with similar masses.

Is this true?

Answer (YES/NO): NO